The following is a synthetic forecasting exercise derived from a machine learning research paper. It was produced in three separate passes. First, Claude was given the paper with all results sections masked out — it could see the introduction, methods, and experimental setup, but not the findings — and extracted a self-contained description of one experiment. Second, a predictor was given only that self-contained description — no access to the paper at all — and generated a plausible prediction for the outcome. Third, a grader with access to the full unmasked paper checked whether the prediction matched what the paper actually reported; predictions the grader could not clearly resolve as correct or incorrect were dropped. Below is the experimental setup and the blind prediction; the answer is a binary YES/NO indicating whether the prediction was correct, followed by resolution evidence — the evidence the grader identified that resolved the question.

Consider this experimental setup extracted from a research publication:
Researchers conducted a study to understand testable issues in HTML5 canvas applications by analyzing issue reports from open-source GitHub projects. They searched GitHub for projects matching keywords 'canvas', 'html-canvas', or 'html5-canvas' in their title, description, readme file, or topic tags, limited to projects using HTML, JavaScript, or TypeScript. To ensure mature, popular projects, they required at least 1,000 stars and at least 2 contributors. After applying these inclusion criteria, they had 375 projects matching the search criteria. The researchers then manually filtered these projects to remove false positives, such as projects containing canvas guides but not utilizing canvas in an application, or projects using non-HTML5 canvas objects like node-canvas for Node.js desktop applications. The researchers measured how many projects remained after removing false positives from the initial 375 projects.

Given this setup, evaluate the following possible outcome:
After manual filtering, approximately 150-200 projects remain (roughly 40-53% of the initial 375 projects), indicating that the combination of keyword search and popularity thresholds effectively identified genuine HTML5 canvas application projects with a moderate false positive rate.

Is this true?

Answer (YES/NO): YES